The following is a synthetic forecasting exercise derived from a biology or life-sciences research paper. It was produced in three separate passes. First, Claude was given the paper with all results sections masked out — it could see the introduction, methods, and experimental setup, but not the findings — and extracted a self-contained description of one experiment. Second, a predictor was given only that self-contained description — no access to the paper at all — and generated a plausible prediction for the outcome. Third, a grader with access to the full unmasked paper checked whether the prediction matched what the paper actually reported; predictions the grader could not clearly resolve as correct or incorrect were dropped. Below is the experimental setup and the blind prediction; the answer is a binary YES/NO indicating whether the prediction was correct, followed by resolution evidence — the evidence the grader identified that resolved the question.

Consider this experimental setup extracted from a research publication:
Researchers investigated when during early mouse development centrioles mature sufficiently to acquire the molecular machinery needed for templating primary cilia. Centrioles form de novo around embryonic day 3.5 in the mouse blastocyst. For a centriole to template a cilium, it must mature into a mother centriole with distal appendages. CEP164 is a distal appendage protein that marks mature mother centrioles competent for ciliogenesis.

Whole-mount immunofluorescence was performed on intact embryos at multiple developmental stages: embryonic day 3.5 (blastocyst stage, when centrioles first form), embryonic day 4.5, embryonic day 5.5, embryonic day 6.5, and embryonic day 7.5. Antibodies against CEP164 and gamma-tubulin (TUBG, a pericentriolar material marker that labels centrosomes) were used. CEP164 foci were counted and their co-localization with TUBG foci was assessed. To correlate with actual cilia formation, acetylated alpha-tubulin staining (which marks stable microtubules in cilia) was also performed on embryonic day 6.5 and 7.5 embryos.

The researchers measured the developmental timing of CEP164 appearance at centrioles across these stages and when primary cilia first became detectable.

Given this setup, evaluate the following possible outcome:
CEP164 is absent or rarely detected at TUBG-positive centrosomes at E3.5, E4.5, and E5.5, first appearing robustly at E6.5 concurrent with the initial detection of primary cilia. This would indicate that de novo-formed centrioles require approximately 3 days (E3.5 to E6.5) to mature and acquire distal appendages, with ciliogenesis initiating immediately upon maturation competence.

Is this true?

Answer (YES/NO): NO